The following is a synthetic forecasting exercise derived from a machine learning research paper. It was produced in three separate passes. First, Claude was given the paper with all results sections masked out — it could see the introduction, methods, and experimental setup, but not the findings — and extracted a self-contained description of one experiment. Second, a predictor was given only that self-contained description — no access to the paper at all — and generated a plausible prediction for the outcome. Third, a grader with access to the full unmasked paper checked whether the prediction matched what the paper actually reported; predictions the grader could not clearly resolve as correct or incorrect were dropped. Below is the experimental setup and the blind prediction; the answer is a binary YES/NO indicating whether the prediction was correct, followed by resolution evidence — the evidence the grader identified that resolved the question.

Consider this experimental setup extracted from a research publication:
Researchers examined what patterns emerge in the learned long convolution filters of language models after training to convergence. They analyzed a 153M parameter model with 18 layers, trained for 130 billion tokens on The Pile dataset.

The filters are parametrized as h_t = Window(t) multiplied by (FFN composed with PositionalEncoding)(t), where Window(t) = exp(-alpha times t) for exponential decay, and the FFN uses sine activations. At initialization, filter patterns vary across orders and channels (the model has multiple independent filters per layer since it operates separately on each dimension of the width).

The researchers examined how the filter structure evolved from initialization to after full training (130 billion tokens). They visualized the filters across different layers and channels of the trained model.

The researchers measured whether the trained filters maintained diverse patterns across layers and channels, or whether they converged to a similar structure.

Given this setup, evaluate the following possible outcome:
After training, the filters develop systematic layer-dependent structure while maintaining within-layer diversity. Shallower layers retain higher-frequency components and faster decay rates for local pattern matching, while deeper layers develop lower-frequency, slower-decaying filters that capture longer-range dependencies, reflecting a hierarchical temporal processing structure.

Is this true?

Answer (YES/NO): NO